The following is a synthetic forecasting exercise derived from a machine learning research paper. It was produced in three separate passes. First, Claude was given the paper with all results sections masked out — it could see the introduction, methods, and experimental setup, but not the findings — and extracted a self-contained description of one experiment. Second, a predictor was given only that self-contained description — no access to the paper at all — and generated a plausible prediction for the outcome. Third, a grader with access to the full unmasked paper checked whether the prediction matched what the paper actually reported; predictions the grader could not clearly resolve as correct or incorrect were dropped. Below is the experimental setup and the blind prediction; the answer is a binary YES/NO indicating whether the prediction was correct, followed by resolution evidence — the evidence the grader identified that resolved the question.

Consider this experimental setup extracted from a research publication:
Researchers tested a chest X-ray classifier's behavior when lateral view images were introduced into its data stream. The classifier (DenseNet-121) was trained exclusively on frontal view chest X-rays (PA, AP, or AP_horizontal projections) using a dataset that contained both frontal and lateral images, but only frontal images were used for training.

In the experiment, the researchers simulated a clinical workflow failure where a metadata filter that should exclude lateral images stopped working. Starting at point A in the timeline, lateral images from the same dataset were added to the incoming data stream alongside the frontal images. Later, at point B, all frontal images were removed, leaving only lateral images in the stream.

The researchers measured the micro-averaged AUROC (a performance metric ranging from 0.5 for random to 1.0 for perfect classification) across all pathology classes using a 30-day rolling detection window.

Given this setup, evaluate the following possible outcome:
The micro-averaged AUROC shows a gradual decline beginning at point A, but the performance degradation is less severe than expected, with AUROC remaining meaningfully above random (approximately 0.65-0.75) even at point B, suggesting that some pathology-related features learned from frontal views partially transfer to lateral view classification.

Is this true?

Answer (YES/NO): YES